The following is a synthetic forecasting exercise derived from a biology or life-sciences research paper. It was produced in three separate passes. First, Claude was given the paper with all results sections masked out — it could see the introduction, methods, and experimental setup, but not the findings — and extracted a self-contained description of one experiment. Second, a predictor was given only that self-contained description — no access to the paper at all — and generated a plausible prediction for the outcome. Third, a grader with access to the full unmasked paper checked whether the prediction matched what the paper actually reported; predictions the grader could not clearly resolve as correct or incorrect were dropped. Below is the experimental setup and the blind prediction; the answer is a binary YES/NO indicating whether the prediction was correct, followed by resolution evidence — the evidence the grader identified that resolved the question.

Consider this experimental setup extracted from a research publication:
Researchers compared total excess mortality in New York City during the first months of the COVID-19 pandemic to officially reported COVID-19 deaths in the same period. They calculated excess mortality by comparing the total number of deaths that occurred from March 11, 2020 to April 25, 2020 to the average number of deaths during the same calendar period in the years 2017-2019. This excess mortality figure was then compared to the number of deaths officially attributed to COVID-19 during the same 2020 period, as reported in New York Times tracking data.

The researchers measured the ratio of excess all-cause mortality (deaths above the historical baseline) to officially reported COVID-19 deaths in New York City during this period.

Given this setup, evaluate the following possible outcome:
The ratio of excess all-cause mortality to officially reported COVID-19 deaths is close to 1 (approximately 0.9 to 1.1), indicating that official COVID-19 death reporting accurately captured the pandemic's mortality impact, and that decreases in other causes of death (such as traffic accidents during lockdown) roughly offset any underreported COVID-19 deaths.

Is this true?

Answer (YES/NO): NO